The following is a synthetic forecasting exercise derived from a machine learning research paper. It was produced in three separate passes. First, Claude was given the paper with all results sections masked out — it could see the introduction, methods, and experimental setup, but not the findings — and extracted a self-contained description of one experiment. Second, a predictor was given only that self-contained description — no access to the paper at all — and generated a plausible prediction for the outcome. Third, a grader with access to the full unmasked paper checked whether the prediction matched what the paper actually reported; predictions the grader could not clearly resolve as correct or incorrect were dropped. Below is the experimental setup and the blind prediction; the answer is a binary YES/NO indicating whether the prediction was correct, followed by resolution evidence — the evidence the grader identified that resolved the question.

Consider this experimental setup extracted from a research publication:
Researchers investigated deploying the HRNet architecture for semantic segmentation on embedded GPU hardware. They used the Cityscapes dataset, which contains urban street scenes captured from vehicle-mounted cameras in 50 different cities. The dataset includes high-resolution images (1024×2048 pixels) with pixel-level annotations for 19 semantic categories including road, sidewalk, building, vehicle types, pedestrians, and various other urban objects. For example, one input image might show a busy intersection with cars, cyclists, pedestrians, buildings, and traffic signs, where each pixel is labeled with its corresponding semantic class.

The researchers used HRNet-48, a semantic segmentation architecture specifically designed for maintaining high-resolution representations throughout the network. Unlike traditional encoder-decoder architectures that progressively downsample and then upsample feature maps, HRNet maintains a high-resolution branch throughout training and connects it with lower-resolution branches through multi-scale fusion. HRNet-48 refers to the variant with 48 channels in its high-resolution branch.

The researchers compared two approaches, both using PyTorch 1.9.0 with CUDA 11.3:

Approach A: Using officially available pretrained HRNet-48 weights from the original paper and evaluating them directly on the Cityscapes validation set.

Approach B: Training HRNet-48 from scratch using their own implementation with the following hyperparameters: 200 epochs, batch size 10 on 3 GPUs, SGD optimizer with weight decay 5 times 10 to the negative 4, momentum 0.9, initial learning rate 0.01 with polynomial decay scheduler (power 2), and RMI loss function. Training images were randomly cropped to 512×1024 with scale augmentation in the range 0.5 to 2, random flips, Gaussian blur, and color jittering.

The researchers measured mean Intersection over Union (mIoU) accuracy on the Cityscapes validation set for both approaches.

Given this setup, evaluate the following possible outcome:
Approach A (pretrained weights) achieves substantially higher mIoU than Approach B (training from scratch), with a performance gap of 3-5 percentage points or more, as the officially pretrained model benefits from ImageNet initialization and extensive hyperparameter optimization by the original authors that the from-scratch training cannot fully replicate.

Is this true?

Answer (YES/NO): NO